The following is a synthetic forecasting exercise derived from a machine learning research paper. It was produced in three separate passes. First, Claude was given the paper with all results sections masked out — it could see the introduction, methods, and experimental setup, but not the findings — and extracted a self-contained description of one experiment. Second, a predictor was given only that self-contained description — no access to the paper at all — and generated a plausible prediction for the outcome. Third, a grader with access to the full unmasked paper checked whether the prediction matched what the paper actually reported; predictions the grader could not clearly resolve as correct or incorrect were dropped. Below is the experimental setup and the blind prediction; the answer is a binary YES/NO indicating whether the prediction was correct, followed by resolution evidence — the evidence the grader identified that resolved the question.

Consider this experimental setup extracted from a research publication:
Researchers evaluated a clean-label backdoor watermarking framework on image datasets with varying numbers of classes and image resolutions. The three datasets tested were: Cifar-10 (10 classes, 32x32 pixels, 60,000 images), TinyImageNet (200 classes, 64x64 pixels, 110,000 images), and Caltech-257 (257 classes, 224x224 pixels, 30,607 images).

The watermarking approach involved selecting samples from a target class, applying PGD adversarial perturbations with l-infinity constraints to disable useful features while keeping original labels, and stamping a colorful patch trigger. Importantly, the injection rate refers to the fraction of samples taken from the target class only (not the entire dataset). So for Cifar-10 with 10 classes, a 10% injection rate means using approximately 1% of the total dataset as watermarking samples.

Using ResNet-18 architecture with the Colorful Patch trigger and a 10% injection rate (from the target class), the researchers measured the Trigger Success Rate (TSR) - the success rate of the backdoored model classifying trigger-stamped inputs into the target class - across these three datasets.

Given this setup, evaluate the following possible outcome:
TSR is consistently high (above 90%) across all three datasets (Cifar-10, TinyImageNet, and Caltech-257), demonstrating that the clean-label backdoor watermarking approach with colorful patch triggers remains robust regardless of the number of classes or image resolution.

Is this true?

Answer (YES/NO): NO